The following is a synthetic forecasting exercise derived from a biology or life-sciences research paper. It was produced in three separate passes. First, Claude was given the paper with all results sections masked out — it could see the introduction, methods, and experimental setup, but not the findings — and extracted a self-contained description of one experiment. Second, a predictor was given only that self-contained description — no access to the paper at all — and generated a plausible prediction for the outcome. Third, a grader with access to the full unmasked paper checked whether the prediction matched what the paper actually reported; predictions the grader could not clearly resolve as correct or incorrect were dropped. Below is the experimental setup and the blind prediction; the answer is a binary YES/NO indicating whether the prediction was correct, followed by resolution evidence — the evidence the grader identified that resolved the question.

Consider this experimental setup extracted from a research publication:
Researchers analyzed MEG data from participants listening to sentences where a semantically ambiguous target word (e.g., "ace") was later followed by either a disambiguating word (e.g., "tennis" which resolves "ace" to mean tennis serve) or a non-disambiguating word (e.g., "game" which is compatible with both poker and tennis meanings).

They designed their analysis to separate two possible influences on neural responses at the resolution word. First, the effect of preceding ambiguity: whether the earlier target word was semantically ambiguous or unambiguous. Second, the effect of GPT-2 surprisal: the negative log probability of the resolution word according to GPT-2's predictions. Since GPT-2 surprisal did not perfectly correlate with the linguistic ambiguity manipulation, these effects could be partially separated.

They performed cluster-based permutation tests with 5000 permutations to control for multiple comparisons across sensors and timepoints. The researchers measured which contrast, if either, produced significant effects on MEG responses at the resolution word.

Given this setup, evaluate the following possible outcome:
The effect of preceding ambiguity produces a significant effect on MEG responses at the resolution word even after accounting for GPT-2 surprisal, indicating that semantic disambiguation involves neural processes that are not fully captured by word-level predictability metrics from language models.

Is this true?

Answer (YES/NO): NO